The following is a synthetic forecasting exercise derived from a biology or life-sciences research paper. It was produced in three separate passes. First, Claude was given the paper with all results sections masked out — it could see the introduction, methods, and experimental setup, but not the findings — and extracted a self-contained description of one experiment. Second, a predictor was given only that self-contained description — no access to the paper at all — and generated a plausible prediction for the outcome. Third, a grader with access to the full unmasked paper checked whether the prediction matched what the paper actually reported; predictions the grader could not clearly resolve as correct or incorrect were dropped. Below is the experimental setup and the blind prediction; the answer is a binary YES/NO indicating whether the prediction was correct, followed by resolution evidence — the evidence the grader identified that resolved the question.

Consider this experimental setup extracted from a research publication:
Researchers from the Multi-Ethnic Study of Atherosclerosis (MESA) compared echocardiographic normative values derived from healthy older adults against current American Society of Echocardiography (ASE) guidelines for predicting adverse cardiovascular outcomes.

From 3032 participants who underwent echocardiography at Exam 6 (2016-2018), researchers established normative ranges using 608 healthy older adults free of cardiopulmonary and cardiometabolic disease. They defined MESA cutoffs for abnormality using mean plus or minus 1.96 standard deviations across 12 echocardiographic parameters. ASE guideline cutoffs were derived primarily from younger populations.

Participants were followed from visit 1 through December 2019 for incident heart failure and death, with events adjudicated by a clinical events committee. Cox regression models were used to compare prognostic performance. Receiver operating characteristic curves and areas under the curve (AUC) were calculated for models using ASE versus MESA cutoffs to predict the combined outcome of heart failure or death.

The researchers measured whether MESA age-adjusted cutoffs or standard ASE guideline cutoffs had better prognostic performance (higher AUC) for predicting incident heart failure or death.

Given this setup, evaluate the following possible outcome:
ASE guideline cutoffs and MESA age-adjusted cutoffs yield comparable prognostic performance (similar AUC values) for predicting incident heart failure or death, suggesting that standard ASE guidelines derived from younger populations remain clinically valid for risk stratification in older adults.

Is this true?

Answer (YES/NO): NO